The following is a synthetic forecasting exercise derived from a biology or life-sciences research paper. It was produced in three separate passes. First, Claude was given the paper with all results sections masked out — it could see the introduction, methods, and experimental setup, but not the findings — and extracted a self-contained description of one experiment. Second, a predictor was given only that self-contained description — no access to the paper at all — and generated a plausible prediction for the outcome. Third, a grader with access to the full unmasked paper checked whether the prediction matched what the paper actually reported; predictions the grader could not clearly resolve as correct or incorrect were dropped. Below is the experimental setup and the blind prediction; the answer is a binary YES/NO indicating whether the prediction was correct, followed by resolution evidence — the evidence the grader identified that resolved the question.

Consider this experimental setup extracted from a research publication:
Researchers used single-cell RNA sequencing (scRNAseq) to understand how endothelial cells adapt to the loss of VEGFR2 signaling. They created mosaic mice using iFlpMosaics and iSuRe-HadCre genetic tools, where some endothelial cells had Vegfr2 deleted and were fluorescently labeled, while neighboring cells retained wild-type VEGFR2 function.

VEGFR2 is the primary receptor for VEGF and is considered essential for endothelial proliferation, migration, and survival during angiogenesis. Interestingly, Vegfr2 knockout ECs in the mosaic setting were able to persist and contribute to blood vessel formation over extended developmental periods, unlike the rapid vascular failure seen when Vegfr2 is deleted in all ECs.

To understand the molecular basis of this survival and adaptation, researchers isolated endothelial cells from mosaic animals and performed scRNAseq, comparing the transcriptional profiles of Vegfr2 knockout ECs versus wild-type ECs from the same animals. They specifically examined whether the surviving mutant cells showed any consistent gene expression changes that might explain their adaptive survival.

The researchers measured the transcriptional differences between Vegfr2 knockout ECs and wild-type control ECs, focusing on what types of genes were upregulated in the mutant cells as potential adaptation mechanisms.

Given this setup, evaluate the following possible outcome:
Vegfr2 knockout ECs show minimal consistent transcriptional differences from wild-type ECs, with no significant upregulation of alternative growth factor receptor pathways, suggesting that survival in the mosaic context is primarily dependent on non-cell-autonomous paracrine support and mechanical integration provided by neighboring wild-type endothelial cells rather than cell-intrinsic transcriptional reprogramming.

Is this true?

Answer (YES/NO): NO